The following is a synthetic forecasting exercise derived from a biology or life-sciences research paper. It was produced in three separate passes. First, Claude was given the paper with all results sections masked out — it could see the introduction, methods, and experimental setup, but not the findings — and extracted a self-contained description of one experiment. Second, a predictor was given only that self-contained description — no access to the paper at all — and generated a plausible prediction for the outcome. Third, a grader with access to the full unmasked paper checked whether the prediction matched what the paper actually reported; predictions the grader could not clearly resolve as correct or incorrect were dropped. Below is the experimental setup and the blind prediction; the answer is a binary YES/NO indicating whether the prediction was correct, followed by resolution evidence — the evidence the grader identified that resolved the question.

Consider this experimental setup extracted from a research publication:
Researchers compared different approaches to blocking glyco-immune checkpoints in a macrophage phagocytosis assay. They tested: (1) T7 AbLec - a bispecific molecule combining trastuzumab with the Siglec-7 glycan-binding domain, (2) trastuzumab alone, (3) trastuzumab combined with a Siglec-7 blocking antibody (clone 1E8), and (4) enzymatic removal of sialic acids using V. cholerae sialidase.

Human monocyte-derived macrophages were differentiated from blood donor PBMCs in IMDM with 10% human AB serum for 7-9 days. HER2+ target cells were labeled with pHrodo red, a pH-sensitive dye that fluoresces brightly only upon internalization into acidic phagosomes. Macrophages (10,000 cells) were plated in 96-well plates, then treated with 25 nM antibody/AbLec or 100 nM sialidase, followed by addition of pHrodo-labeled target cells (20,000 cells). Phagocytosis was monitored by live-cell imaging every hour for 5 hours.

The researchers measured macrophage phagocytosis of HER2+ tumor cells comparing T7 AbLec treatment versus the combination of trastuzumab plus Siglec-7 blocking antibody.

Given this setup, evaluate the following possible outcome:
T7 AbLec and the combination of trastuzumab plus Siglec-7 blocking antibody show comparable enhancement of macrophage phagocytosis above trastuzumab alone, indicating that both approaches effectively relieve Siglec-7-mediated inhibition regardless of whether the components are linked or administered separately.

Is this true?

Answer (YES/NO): NO